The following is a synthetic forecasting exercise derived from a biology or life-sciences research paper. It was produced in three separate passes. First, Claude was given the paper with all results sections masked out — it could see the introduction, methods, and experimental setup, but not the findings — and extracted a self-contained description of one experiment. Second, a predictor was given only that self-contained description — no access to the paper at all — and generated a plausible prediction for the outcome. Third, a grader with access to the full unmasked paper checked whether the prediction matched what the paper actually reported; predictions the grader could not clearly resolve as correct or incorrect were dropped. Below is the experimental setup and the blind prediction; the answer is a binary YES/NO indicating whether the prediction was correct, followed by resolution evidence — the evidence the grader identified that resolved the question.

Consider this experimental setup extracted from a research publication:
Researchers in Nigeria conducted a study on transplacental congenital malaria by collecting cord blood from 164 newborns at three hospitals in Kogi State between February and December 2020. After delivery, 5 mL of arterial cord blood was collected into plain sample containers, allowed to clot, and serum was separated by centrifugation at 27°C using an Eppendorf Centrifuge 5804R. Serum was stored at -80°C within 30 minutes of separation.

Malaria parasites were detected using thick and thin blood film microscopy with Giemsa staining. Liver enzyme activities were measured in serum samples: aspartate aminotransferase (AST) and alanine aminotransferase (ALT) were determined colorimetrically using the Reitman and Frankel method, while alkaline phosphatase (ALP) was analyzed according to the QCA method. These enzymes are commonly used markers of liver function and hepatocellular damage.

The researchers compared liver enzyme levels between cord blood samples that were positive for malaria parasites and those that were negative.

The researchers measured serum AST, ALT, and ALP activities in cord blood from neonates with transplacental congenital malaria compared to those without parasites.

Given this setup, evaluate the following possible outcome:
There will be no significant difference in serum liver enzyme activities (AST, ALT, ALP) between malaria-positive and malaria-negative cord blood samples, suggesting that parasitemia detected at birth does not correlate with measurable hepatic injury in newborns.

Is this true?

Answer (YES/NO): NO